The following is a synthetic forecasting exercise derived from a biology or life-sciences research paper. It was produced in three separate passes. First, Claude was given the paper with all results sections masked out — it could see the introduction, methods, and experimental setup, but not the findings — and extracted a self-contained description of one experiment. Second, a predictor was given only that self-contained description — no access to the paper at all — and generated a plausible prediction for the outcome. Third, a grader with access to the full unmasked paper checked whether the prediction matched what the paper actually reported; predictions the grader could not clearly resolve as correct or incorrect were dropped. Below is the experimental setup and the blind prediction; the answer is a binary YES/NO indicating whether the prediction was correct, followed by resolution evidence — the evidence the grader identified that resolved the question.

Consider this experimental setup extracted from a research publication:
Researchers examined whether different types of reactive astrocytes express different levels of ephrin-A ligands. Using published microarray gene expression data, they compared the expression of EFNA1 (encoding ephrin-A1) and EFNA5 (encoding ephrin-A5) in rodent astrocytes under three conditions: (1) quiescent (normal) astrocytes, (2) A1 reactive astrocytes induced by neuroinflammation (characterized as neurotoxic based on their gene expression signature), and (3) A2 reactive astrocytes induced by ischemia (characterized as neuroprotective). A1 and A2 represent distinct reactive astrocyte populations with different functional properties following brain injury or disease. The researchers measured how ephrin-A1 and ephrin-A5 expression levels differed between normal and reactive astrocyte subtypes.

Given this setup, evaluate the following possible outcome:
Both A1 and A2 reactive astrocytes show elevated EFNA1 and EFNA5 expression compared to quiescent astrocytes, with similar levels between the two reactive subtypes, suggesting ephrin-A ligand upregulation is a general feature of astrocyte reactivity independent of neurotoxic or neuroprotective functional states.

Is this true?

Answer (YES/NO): NO